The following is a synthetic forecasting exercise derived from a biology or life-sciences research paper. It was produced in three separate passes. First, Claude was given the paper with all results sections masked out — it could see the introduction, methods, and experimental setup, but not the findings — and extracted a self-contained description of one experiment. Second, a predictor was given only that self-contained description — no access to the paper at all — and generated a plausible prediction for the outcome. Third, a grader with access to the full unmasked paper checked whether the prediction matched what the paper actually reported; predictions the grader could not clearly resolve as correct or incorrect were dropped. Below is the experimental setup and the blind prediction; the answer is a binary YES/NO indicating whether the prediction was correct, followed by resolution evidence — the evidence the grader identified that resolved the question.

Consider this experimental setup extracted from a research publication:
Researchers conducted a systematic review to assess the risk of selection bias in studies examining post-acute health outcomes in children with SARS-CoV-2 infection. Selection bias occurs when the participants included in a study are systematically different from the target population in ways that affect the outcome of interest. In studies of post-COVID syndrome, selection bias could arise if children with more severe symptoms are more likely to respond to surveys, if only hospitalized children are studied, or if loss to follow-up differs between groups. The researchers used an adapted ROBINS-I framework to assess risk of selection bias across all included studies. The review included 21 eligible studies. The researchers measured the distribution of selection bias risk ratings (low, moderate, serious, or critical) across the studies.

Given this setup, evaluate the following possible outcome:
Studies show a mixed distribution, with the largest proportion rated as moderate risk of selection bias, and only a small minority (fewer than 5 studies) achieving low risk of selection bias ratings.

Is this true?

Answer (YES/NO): NO